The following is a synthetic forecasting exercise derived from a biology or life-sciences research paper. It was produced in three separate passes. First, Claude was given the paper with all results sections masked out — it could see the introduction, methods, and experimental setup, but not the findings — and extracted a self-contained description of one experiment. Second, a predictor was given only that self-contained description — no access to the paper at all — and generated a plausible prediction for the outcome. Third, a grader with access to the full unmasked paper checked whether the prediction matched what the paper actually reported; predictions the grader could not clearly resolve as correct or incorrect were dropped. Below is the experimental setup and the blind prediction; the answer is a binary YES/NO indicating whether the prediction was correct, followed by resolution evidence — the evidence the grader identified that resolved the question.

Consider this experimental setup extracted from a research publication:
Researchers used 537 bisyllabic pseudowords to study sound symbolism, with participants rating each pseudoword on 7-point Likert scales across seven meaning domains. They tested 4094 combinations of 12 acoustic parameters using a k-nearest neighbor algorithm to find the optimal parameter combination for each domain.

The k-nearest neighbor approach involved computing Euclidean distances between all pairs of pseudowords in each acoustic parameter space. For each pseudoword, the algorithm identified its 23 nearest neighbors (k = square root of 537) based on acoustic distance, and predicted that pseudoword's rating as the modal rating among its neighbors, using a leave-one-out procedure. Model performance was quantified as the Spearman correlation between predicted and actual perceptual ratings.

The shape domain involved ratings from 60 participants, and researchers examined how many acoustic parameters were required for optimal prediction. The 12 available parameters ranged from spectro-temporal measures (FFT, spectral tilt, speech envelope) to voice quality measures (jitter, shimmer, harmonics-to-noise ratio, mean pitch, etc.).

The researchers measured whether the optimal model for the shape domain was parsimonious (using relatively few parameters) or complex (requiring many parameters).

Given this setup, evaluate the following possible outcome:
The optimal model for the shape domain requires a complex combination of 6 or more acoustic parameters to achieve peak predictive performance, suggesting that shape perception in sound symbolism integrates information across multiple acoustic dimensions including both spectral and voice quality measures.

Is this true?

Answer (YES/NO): YES